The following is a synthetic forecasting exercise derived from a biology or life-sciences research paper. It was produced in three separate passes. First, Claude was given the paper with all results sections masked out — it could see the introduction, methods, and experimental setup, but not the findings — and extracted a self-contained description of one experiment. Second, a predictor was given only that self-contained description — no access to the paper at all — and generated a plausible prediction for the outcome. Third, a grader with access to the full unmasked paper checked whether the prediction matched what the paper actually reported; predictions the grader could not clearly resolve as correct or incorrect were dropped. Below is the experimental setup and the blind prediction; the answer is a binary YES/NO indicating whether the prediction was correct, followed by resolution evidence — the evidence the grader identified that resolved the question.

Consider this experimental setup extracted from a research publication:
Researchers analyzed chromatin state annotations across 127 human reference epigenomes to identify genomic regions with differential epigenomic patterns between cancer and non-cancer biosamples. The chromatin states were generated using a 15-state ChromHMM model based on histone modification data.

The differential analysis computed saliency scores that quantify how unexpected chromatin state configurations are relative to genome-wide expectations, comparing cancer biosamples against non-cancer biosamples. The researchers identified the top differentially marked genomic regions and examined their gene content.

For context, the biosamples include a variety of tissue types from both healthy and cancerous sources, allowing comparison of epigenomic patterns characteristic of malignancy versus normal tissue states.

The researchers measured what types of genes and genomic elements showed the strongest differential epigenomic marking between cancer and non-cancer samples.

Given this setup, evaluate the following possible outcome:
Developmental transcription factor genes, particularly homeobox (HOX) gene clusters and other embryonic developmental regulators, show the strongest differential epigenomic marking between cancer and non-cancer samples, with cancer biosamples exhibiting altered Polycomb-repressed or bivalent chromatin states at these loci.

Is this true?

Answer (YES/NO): NO